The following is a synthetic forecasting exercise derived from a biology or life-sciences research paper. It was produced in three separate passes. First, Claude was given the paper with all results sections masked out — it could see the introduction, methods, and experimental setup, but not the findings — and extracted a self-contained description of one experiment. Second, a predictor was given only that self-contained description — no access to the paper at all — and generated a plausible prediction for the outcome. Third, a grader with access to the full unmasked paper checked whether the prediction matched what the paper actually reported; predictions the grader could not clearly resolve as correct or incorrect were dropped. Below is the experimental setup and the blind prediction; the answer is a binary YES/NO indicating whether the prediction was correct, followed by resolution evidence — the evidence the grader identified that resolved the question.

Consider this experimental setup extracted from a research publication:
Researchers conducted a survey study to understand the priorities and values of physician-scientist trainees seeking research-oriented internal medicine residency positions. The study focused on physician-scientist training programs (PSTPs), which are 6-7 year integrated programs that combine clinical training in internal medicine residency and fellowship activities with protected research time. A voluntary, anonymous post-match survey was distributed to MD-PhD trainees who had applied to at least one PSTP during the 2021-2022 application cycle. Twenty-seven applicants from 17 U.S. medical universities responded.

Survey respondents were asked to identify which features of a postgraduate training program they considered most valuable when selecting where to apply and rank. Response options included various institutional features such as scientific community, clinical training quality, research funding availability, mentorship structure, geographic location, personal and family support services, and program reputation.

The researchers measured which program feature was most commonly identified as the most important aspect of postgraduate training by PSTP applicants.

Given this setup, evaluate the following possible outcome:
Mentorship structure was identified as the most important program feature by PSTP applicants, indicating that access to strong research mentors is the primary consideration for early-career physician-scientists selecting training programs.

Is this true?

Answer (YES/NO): NO